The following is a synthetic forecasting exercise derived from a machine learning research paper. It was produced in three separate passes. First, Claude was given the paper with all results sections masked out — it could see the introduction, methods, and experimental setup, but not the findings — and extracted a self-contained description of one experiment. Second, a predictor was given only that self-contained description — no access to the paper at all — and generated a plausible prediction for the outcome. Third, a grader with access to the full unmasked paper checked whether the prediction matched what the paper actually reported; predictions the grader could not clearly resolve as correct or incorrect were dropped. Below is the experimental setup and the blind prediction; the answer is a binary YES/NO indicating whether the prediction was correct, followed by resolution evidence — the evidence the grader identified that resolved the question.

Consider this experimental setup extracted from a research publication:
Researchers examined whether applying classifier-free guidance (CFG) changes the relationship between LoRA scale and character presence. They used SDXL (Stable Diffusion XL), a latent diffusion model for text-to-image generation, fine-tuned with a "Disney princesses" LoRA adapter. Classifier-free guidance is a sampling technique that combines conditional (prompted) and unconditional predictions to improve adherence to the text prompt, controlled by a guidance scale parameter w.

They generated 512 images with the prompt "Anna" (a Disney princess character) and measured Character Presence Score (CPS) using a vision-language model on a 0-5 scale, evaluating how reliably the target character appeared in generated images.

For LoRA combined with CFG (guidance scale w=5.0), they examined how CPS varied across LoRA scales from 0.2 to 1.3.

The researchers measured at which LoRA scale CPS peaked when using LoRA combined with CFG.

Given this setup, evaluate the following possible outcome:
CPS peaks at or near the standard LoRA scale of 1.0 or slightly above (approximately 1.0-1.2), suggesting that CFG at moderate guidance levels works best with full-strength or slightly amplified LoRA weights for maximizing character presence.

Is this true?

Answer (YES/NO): NO